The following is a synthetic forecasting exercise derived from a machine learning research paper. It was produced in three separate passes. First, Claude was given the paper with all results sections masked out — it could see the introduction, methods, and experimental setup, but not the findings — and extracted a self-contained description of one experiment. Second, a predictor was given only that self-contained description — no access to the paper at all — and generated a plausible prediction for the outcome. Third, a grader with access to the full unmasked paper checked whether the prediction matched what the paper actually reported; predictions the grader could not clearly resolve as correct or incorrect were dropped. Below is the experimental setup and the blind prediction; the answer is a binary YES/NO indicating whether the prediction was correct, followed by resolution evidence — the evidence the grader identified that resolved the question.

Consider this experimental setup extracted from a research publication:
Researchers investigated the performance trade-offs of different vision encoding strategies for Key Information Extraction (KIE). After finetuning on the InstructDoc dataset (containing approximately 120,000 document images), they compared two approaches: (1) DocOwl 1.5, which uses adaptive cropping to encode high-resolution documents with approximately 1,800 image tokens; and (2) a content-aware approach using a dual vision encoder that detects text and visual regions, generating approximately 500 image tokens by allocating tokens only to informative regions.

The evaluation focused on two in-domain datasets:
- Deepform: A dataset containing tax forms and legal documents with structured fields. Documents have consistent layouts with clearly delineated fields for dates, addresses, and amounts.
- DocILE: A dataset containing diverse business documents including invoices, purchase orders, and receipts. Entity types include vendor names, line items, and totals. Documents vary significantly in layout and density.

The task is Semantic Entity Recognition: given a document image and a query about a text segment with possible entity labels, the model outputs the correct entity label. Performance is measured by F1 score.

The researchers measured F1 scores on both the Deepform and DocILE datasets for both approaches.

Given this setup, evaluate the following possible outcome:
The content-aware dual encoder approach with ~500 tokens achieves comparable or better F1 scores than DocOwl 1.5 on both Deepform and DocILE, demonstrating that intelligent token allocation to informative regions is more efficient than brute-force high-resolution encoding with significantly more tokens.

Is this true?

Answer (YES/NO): NO